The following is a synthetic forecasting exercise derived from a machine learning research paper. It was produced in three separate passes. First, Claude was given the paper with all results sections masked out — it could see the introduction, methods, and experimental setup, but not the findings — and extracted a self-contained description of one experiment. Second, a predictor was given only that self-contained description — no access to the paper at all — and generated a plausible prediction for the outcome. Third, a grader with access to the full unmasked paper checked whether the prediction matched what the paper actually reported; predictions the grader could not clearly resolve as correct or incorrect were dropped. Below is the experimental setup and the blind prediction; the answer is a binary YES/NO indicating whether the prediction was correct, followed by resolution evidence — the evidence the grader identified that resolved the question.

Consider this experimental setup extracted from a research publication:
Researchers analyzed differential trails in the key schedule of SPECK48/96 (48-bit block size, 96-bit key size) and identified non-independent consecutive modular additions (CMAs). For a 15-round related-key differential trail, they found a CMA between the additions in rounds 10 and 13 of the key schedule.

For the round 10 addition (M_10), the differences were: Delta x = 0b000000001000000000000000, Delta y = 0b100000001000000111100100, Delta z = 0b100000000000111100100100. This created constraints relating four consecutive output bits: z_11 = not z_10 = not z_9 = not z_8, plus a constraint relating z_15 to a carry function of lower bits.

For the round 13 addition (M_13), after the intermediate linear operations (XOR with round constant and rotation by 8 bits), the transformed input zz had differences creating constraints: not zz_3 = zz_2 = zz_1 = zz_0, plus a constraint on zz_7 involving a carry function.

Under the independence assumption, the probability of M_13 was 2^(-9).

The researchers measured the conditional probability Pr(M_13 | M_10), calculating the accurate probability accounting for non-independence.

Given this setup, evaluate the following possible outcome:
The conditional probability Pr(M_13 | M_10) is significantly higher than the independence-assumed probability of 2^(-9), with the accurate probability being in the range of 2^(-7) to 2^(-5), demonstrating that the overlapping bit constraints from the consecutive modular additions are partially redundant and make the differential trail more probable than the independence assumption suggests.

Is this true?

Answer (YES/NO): YES